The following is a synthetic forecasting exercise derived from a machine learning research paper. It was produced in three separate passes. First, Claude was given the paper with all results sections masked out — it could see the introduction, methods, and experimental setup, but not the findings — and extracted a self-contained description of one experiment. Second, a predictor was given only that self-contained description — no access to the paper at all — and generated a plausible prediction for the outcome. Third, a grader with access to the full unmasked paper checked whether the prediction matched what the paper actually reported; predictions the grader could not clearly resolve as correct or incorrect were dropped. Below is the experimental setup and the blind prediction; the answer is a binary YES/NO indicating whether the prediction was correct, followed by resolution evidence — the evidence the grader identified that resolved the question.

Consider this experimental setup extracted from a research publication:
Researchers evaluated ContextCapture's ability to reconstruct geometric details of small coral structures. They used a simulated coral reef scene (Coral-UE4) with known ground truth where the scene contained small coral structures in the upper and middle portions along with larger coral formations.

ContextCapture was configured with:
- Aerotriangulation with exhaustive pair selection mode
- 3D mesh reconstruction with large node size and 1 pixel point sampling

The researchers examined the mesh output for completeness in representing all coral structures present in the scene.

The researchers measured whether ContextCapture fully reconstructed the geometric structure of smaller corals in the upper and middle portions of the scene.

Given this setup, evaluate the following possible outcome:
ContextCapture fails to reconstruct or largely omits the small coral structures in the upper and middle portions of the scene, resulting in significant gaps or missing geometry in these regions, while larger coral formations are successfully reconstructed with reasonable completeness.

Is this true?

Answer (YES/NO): NO